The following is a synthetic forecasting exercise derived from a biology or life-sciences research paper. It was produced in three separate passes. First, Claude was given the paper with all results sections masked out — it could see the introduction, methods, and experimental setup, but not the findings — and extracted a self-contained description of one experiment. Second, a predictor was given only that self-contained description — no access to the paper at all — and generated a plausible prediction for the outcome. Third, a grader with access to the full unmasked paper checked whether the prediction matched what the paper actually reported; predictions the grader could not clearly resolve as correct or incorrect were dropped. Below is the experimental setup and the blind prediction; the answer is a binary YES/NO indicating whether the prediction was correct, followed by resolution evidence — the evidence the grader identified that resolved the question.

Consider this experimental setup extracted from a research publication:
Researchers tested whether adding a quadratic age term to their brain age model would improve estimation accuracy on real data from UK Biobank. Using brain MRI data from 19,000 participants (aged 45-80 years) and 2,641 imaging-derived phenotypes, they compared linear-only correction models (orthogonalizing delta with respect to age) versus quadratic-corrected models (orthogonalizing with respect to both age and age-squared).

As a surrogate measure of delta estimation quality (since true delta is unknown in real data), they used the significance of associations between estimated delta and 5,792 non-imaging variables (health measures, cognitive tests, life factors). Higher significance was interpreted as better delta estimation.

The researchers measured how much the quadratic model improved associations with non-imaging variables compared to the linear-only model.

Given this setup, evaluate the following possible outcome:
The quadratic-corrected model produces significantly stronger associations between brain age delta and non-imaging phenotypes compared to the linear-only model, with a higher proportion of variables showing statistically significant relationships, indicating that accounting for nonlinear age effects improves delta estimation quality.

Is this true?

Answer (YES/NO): NO